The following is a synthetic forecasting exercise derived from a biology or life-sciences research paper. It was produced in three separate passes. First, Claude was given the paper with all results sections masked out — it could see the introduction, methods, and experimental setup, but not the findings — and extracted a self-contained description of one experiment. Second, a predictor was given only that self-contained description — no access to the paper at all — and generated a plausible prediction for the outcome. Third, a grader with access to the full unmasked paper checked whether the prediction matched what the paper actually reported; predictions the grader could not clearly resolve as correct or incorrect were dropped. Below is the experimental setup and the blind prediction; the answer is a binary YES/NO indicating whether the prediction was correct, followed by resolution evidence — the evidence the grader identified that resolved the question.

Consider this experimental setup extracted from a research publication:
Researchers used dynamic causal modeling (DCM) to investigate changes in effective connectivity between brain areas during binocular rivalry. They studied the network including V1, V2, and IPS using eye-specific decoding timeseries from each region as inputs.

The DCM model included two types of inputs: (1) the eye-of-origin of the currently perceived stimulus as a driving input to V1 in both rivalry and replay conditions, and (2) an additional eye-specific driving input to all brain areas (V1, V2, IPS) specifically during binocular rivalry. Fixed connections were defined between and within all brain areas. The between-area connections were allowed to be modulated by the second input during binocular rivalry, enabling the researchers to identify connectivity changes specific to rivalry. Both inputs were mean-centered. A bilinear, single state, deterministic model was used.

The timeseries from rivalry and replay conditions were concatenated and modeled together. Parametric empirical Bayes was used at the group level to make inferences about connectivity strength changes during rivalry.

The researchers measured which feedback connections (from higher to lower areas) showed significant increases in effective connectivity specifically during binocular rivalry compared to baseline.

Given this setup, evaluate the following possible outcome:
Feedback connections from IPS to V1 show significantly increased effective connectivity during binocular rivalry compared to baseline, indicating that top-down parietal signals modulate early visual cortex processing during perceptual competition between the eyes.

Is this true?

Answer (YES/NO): NO